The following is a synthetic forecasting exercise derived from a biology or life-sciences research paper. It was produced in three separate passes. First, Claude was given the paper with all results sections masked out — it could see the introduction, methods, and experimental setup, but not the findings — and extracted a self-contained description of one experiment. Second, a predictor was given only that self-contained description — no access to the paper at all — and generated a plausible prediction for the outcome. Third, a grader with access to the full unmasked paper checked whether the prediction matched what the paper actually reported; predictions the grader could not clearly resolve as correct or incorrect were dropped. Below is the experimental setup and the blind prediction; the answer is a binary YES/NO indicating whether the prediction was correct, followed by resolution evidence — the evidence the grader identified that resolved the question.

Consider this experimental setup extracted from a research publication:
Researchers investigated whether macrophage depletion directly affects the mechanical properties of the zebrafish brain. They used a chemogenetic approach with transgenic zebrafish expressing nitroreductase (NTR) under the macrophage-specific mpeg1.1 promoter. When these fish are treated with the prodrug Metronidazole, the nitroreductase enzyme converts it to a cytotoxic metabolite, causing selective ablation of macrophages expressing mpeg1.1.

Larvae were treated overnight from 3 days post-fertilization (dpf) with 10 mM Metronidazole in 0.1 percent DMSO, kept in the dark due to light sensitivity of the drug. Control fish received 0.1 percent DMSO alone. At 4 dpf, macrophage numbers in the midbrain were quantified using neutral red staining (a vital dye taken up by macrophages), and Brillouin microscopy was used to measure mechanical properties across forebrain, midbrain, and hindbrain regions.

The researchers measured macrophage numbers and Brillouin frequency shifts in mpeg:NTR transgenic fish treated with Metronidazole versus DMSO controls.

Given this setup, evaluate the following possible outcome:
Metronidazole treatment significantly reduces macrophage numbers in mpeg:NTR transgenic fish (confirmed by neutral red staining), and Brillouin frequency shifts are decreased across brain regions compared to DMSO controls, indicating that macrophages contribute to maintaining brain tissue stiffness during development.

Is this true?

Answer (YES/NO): YES